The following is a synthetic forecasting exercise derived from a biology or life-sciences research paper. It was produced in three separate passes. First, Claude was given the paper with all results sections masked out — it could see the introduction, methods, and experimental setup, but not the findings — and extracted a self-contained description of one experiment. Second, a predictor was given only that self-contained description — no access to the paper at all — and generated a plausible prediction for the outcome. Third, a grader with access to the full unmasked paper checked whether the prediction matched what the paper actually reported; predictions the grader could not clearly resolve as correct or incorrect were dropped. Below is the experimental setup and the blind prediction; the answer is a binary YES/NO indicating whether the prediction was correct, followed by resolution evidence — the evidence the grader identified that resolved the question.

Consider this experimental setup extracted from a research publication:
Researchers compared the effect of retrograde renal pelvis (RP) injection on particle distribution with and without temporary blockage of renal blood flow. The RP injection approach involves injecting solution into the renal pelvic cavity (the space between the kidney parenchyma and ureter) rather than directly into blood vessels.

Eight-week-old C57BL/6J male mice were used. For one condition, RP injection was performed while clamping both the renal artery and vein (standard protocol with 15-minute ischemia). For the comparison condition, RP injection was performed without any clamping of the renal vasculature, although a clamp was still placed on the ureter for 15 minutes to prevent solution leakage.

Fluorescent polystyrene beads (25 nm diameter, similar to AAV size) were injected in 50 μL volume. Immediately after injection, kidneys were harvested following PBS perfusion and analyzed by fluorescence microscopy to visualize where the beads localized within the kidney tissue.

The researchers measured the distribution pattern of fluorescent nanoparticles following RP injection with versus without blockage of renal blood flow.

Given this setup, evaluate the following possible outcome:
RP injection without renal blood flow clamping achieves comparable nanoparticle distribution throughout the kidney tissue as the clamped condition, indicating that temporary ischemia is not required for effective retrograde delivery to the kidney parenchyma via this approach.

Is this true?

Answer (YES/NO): NO